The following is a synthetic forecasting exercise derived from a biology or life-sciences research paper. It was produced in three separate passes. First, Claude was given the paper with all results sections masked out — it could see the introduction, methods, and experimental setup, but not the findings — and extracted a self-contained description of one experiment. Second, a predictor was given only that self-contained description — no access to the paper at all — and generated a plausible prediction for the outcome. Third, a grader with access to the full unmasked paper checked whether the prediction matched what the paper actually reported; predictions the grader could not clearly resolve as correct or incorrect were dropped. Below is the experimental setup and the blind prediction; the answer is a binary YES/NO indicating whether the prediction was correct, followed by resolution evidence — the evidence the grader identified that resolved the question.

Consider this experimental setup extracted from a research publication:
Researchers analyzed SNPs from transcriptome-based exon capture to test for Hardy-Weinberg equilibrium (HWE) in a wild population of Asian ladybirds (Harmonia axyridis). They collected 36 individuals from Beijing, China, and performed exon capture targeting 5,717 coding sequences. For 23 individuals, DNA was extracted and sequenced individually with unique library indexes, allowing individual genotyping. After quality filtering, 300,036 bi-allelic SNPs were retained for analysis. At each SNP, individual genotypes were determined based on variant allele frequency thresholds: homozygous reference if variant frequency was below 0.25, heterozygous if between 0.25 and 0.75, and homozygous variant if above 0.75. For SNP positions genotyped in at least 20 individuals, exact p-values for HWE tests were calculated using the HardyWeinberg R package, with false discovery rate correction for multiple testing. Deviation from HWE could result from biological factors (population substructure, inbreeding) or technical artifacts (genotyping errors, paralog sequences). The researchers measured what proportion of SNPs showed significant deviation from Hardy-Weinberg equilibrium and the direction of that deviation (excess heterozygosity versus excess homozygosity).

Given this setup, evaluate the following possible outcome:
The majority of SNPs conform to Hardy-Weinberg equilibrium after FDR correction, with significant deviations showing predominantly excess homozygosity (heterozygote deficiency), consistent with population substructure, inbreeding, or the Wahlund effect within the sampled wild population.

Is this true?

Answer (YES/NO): NO